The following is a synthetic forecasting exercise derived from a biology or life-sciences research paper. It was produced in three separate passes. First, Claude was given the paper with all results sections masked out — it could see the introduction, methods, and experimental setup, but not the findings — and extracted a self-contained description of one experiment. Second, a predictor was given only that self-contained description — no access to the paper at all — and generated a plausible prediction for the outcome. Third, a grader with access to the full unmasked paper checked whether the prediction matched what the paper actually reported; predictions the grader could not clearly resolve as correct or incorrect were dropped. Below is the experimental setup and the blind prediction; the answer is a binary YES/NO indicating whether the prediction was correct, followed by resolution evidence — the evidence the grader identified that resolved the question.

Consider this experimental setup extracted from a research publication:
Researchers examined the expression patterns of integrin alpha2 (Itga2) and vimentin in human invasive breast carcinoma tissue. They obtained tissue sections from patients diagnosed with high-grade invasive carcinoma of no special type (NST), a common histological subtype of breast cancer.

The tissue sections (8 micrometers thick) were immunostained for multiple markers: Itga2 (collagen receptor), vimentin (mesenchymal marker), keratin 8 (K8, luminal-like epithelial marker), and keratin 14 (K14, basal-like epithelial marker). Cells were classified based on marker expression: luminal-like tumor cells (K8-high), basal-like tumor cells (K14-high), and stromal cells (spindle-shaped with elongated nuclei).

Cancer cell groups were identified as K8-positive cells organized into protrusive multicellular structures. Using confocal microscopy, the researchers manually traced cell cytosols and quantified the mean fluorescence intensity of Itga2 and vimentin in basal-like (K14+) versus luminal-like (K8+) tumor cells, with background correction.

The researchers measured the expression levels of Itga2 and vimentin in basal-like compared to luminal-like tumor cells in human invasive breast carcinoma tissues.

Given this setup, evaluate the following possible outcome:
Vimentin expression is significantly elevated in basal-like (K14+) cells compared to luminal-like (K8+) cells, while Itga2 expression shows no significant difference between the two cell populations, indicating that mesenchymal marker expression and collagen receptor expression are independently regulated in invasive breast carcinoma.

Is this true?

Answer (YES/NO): NO